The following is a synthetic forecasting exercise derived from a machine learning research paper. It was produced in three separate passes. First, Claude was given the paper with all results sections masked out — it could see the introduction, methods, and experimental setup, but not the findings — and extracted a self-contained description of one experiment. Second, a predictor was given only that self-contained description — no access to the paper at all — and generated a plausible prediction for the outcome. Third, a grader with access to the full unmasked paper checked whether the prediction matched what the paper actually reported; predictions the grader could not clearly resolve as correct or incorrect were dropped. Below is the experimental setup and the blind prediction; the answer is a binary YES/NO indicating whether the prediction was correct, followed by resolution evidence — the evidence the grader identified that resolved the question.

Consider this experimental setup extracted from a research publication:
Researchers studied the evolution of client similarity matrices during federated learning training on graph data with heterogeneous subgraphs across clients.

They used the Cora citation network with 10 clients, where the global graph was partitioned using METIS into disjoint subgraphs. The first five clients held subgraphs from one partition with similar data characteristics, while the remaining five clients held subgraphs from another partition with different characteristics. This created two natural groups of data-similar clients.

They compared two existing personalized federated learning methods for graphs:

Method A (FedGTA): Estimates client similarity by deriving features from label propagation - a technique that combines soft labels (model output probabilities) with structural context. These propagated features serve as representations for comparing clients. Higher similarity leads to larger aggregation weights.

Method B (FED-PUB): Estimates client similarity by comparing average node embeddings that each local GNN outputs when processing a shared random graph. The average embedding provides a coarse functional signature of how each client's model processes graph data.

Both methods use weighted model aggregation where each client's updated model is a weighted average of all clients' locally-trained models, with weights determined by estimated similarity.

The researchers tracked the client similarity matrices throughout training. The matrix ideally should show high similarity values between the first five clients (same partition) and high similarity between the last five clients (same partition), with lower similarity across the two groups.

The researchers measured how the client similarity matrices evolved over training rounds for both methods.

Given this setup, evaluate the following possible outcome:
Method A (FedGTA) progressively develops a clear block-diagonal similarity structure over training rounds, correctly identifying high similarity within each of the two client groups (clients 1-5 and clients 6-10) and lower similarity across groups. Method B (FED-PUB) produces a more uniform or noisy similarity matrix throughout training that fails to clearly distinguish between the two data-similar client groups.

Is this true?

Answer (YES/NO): NO